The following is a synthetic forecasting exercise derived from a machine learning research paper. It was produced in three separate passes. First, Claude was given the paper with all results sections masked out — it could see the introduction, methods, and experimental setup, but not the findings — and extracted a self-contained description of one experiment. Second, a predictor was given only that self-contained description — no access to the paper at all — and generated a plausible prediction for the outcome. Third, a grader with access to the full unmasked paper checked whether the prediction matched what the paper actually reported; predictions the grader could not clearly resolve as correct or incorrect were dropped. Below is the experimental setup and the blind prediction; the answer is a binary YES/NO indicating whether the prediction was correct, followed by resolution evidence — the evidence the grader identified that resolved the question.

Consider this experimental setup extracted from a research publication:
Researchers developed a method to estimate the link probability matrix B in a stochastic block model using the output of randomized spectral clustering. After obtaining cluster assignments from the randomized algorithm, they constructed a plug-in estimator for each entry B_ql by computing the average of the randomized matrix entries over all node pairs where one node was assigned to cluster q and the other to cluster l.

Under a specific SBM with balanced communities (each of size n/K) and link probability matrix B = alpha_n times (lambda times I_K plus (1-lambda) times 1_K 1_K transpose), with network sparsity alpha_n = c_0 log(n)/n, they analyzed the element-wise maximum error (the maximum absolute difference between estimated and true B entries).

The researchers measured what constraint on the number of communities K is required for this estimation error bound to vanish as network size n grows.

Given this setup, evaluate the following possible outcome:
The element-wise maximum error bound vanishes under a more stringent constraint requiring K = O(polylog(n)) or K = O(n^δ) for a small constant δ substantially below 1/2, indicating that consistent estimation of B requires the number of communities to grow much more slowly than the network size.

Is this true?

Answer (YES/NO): NO